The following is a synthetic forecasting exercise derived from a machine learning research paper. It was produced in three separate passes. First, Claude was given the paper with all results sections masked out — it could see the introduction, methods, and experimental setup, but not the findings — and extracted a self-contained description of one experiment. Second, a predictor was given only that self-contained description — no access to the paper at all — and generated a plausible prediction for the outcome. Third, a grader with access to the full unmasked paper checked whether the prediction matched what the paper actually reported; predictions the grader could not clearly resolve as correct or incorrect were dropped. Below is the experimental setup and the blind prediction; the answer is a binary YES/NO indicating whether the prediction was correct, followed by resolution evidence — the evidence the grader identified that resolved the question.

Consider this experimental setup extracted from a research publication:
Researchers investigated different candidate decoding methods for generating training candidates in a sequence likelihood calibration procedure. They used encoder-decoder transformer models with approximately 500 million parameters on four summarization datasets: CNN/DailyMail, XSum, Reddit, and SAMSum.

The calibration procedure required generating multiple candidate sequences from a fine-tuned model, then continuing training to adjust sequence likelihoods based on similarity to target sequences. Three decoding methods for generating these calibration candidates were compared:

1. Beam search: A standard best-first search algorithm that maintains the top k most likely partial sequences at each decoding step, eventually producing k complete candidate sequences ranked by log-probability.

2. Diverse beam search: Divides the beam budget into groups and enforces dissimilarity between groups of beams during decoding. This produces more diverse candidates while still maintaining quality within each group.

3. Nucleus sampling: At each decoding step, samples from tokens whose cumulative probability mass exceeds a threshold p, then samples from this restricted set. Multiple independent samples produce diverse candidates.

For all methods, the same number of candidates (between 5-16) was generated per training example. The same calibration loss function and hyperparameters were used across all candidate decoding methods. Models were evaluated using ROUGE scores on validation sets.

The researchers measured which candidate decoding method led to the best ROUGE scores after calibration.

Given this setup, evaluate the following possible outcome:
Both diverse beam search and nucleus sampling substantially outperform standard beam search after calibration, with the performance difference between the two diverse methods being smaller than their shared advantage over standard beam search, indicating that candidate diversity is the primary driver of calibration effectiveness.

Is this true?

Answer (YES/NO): NO